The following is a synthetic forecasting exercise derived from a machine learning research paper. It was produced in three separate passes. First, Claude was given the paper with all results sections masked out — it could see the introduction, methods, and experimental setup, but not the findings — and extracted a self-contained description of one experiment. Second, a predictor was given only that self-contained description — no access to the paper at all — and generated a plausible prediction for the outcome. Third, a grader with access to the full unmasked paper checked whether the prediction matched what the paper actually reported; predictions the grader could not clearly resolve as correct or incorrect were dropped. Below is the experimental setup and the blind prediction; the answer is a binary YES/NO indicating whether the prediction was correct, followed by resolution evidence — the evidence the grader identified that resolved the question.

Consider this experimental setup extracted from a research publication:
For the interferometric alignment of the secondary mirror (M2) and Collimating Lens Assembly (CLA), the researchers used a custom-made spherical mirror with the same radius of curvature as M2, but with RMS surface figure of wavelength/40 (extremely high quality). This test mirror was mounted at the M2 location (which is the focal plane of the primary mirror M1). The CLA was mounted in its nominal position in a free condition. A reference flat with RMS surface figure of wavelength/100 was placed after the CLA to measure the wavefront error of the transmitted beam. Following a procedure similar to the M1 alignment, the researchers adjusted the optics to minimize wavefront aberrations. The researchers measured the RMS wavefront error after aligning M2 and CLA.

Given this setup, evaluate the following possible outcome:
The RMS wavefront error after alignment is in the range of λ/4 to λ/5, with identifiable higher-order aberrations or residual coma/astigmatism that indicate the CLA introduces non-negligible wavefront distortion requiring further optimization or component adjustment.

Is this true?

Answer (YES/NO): NO